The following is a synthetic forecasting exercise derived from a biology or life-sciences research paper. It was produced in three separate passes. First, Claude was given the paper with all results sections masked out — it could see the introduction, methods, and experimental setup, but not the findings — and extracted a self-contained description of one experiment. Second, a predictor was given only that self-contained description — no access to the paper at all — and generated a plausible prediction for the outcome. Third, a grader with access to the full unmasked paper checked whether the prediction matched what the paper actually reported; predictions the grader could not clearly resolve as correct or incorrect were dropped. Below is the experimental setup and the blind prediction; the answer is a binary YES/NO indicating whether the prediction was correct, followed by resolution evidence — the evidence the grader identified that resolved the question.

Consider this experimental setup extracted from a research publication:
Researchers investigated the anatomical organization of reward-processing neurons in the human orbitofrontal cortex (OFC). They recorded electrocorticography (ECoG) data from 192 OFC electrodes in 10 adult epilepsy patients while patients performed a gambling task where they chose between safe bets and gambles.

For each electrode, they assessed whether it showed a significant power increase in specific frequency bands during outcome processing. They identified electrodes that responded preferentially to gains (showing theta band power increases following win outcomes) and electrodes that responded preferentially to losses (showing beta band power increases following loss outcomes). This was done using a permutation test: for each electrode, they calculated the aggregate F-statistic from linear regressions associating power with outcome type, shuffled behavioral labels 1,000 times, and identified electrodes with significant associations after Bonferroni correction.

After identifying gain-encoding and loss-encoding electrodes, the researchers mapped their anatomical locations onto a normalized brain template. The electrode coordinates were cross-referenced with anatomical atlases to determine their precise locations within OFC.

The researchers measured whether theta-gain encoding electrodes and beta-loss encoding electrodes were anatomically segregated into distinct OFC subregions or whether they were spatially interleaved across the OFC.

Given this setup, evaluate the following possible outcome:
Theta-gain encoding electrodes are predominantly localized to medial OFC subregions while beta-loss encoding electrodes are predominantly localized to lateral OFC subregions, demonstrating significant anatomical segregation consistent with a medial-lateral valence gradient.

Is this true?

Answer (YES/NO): NO